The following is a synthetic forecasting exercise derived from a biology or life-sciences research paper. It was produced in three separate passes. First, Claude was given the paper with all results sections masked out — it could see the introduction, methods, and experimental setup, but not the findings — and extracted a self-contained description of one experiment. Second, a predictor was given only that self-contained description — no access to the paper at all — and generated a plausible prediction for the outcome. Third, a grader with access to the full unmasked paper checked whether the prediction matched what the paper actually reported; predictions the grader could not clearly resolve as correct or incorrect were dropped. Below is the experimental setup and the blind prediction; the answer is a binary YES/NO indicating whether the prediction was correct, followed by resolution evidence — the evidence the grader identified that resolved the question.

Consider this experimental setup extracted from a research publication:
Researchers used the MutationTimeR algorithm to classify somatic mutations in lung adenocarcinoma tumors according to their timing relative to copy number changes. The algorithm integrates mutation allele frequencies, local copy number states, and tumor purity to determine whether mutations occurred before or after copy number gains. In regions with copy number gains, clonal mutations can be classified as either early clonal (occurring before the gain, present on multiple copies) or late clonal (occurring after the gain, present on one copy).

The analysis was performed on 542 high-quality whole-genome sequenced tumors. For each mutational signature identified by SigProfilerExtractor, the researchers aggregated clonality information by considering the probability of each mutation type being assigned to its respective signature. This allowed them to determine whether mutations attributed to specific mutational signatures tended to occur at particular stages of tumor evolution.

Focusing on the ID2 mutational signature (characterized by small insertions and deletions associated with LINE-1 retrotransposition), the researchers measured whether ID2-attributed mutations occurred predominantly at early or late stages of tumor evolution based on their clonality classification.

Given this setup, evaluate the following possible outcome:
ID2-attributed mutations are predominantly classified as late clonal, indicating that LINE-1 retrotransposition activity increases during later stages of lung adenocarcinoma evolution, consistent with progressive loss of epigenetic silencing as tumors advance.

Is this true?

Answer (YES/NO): NO